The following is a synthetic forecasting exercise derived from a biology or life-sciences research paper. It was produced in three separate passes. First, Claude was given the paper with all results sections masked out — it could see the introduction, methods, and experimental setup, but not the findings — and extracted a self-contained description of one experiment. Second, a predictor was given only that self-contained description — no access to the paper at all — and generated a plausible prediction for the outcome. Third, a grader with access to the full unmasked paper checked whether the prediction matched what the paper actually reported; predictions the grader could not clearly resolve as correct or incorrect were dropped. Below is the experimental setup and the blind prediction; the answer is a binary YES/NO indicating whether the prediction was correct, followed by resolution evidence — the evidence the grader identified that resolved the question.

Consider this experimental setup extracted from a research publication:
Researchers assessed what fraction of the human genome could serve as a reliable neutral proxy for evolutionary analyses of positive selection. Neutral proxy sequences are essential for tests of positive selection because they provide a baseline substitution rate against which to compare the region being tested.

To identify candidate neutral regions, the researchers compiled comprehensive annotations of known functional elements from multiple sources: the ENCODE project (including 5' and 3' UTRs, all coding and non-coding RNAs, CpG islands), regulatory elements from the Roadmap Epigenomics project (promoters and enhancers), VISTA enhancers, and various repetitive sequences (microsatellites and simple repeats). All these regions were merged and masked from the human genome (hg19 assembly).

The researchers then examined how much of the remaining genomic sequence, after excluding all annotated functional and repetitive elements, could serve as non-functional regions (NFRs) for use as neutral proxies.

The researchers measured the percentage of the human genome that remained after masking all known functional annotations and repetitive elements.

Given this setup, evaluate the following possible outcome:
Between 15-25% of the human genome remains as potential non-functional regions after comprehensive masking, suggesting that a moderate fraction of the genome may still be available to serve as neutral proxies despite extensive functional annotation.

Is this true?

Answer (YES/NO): YES